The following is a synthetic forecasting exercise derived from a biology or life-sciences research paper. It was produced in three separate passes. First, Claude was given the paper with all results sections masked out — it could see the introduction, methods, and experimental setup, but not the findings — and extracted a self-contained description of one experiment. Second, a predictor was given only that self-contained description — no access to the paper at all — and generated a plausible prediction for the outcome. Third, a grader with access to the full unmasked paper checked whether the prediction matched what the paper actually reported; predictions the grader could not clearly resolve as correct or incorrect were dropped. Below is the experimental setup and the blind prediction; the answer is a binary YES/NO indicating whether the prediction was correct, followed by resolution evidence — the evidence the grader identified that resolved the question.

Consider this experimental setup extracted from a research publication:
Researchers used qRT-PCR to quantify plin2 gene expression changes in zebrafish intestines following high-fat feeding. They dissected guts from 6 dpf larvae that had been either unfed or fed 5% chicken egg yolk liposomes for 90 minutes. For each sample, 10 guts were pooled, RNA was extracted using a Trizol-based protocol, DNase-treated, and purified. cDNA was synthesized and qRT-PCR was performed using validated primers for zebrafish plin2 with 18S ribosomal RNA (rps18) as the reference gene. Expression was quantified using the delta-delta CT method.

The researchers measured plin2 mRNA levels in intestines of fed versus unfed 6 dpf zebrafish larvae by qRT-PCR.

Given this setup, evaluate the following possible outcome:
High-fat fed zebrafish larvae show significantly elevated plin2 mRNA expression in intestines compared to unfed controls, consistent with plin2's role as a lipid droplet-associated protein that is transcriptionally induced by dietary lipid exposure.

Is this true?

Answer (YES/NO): YES